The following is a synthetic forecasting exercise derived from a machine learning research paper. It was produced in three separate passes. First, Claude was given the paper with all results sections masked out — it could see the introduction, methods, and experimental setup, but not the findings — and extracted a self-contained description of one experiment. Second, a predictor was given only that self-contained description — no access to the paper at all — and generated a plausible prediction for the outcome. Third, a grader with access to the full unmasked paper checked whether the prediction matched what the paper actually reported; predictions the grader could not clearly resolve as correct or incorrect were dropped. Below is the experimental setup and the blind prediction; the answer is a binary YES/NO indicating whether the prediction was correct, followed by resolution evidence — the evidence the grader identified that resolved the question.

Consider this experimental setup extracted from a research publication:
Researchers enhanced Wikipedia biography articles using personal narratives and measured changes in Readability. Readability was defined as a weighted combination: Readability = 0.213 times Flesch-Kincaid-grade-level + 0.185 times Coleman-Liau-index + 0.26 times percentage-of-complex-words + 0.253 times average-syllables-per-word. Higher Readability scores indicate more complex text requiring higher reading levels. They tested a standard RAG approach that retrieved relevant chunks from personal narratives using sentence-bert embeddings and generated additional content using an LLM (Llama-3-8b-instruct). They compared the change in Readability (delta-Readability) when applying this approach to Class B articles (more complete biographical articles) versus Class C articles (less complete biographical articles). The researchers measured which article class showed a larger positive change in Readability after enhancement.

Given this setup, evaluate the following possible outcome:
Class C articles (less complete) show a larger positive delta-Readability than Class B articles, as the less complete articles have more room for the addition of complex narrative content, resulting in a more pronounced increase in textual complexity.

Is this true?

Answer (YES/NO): YES